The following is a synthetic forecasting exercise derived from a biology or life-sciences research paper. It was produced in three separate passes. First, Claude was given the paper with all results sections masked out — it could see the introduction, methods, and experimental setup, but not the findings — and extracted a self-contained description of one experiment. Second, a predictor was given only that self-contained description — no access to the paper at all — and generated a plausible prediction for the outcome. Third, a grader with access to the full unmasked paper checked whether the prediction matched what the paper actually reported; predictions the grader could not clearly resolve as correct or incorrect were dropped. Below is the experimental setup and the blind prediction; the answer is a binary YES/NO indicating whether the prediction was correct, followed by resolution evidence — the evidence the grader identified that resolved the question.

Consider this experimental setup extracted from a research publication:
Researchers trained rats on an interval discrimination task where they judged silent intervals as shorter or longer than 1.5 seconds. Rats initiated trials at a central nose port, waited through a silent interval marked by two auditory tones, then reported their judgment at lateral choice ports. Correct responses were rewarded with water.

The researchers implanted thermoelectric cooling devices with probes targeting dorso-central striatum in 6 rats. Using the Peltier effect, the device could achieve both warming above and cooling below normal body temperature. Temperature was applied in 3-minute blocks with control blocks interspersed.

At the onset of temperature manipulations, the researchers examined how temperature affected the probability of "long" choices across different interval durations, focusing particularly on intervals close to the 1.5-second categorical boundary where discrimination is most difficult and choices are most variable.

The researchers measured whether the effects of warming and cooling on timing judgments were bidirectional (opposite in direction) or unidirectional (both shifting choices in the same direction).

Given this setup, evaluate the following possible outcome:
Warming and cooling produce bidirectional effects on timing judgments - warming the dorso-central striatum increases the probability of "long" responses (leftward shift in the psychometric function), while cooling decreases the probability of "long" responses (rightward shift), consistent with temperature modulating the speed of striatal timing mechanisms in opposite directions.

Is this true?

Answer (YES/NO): YES